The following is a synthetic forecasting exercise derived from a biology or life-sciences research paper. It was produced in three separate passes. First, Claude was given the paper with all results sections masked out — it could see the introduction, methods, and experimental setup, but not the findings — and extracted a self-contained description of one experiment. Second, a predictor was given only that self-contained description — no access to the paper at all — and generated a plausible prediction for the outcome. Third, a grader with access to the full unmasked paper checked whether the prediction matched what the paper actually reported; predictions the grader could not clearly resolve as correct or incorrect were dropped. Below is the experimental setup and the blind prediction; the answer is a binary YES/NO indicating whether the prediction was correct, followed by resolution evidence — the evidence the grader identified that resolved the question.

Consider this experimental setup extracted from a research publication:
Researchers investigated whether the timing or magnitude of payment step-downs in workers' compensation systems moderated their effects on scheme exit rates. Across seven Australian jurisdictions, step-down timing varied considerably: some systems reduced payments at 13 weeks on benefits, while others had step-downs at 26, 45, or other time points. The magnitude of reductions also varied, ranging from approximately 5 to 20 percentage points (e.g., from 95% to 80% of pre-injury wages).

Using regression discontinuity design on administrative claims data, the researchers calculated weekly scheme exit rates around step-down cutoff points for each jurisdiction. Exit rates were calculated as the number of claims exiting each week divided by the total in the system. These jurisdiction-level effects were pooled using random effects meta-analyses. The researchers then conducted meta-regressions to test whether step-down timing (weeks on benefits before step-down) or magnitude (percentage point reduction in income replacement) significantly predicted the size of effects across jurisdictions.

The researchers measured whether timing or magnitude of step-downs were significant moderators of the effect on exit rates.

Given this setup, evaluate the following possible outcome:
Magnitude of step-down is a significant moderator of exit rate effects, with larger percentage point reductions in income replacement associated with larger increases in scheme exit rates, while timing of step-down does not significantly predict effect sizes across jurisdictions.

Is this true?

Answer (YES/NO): NO